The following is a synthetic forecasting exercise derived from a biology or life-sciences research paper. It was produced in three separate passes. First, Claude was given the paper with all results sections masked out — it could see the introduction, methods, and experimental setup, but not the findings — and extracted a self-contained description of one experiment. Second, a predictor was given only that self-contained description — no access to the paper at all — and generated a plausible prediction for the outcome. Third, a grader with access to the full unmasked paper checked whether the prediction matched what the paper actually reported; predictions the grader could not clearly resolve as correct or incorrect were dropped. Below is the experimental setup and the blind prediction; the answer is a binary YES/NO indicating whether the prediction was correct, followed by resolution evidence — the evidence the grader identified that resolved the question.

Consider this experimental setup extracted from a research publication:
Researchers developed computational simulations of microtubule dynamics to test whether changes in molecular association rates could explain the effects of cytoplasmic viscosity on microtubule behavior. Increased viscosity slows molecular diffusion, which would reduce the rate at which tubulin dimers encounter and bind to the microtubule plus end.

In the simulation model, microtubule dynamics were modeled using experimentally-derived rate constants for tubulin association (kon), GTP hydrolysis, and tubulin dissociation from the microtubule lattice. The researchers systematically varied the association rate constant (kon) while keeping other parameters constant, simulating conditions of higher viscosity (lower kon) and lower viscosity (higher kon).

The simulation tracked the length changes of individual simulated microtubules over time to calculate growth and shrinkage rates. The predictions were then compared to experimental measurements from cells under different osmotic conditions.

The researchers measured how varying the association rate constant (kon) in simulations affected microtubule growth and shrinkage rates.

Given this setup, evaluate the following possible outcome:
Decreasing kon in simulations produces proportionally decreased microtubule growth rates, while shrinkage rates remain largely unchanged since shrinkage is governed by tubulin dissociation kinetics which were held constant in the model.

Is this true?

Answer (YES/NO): NO